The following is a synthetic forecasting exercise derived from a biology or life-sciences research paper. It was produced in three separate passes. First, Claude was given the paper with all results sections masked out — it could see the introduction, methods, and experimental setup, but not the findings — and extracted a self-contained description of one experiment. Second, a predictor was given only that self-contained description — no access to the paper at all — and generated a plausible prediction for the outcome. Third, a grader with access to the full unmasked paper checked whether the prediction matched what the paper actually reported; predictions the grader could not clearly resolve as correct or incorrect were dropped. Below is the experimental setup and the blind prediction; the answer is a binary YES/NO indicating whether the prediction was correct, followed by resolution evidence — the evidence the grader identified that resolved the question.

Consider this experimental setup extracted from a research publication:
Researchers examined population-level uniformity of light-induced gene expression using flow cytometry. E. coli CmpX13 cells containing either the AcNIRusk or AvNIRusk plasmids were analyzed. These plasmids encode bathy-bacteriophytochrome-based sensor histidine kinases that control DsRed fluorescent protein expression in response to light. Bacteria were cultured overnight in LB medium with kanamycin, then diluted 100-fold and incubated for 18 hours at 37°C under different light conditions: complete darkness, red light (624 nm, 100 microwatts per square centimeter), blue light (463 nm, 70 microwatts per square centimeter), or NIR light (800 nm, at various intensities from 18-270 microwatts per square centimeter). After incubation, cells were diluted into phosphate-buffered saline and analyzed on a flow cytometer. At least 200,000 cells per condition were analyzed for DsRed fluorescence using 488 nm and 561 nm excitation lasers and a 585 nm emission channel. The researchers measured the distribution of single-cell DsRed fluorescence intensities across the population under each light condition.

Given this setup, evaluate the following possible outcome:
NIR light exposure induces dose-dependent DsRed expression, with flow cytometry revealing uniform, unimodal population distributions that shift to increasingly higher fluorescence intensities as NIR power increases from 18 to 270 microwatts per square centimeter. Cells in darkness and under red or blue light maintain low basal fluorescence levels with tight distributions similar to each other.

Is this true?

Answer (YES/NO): NO